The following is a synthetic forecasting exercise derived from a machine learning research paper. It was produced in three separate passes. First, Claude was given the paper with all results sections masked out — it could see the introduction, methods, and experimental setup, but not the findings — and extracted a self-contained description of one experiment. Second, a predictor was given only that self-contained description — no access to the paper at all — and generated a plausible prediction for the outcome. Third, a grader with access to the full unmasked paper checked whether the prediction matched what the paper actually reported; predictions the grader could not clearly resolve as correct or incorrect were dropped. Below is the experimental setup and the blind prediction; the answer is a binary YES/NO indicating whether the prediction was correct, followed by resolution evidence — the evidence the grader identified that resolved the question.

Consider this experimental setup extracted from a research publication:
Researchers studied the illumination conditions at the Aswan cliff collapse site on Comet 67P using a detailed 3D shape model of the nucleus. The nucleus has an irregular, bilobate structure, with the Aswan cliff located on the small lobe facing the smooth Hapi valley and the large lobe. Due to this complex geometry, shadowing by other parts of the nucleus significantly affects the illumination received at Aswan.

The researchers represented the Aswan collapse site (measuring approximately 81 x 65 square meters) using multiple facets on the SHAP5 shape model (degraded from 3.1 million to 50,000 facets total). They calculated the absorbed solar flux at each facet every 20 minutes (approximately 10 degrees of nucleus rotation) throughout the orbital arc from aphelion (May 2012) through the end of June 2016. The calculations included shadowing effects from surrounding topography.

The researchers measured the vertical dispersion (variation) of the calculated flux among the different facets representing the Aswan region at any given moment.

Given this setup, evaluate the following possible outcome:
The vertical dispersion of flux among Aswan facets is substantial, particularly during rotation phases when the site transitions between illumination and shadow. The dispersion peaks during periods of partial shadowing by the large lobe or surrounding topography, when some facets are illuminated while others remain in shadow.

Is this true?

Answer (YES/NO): NO